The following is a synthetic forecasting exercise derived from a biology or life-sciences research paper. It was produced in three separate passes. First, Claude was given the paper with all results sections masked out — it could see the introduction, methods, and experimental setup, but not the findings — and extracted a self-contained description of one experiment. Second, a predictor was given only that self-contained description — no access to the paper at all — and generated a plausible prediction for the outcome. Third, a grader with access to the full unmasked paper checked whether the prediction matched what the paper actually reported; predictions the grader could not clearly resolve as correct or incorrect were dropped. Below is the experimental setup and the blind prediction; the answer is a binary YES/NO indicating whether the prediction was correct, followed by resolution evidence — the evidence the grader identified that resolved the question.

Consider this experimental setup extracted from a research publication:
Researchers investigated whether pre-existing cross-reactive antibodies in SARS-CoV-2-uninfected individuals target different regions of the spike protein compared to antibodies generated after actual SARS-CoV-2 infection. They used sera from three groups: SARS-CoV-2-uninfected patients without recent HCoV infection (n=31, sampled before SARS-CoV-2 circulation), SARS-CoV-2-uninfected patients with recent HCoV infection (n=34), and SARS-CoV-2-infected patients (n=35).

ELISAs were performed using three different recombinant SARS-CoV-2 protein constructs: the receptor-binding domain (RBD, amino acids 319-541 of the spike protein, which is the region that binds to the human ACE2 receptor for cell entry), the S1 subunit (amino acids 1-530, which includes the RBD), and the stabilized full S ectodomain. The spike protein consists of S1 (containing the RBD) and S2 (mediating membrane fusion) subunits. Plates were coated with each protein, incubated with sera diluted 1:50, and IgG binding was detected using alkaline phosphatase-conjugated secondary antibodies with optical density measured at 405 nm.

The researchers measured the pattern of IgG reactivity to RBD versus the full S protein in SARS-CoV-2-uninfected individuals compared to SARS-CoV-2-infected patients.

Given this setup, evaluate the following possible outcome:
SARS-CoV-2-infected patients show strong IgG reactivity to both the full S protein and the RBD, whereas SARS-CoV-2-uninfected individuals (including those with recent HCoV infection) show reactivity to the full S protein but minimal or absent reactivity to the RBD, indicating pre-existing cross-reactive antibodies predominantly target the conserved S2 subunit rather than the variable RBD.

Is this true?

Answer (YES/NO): YES